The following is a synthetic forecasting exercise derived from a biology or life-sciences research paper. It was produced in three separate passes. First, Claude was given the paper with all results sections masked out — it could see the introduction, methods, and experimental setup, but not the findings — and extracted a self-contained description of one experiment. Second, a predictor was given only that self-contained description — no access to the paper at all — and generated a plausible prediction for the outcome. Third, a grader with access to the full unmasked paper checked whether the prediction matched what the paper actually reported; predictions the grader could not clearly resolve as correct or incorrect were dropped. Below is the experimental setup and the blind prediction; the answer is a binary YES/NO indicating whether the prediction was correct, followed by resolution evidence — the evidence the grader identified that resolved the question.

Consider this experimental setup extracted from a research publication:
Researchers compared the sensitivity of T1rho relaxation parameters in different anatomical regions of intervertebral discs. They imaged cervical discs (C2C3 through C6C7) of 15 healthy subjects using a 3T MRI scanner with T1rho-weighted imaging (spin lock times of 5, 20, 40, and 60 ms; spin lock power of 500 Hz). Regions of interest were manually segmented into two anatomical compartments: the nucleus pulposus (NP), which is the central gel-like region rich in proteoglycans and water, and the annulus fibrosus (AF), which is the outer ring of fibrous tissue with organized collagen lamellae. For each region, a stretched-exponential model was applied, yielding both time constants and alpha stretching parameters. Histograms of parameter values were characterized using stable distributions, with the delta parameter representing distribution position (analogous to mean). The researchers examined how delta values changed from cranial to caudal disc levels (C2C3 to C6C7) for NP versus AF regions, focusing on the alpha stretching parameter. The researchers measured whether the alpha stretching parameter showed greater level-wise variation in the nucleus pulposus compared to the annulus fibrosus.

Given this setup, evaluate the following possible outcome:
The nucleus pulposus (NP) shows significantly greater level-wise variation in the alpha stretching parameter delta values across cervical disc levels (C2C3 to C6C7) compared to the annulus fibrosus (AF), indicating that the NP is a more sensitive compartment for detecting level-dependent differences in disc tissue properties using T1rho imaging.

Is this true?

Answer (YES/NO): YES